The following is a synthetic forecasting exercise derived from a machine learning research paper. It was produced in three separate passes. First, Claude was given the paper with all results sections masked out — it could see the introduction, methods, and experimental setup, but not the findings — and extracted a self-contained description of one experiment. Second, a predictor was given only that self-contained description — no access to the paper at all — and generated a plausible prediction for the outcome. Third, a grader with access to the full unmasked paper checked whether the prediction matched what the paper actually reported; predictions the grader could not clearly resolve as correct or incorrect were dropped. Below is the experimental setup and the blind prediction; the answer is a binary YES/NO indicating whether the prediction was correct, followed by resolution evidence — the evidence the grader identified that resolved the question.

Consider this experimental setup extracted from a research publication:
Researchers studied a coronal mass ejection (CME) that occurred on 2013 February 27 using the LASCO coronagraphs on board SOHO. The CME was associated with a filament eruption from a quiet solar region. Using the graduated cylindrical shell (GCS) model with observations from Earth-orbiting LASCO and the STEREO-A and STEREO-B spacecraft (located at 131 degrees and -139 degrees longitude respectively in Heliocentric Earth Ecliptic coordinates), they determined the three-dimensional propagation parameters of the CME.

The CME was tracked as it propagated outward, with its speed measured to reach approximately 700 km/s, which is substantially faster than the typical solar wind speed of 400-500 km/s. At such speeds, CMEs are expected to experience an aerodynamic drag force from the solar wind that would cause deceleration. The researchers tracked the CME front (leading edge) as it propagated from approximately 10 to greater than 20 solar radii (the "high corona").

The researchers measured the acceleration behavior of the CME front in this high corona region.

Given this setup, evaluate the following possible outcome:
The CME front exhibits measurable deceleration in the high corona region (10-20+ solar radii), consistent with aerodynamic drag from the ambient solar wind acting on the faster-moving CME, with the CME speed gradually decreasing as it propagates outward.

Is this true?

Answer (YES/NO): NO